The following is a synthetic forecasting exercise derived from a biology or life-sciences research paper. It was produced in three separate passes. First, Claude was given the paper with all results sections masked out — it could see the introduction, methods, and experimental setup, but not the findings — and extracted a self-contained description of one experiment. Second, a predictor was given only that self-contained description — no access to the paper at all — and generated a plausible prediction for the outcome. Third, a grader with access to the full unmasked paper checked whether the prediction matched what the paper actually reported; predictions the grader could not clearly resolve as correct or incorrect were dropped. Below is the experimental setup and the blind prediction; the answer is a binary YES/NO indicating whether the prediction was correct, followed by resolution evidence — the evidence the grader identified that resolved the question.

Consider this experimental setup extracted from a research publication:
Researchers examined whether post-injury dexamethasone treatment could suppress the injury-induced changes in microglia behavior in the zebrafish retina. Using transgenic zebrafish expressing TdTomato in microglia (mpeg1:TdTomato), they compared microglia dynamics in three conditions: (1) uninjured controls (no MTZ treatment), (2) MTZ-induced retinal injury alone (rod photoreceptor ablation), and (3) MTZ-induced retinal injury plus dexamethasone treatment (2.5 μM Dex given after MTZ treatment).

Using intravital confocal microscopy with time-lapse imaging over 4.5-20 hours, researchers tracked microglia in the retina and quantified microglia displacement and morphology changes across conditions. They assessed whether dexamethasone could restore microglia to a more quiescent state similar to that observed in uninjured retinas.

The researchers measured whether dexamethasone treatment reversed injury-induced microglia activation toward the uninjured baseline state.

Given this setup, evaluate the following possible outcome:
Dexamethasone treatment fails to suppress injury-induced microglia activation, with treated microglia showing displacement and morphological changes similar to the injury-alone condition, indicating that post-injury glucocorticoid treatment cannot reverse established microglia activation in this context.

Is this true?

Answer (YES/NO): NO